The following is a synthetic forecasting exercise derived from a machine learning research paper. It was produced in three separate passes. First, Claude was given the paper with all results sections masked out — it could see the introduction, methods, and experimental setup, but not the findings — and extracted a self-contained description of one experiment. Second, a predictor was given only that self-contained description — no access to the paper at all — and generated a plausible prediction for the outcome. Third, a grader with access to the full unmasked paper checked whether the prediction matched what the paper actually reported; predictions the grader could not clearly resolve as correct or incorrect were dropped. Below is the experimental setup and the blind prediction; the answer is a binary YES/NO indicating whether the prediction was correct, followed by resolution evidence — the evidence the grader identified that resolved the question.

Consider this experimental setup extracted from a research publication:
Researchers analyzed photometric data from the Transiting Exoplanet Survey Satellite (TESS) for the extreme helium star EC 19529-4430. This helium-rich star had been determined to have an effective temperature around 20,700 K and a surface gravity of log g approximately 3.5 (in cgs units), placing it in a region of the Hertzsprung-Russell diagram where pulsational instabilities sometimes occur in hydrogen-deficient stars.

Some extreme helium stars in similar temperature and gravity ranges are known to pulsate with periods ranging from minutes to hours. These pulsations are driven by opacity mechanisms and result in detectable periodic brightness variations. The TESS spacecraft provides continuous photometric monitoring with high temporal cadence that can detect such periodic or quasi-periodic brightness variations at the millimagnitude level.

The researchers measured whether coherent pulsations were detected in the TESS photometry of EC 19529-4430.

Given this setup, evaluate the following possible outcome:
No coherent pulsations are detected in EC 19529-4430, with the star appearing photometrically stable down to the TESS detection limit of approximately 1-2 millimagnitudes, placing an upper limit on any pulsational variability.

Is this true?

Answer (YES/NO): NO